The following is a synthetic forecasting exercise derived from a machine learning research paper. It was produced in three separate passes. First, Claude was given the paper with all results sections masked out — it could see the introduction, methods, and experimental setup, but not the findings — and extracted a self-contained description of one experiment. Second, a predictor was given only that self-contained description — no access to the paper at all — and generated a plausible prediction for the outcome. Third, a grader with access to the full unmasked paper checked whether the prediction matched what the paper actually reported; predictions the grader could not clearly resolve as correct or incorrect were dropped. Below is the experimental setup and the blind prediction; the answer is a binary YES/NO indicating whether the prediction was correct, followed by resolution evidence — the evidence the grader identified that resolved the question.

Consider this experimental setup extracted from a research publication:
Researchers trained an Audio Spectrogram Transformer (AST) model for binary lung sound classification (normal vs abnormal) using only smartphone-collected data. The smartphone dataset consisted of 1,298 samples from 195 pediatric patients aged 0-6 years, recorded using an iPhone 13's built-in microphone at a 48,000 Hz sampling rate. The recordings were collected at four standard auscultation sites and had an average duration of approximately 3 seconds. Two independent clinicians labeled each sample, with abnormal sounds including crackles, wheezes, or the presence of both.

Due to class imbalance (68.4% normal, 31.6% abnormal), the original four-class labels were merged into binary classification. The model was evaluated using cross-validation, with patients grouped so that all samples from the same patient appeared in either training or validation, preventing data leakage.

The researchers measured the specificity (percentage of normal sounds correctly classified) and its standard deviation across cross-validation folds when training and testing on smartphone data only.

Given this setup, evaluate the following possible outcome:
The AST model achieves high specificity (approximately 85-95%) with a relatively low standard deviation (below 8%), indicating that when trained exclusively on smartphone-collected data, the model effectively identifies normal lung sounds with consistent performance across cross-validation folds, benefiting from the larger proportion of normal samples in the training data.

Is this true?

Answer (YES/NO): NO